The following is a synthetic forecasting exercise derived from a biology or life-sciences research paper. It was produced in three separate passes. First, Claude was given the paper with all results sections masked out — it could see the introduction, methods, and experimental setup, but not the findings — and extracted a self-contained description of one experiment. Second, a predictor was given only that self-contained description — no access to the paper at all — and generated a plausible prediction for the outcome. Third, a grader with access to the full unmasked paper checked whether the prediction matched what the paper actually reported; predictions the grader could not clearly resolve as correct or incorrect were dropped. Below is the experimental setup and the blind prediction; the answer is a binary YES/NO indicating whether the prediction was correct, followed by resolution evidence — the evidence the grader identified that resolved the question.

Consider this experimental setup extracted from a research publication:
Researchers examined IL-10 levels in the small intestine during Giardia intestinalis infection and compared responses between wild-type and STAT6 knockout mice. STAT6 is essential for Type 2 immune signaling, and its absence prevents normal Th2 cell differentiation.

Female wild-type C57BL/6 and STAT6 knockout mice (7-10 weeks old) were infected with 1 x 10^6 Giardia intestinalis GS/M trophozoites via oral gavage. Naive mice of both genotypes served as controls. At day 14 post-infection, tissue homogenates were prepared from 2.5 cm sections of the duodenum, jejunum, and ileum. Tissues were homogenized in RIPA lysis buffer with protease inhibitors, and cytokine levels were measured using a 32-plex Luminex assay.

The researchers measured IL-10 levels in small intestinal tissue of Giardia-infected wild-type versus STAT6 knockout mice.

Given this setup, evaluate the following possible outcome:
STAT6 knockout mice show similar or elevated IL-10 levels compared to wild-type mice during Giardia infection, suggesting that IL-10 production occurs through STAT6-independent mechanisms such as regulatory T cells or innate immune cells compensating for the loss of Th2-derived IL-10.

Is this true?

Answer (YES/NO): NO